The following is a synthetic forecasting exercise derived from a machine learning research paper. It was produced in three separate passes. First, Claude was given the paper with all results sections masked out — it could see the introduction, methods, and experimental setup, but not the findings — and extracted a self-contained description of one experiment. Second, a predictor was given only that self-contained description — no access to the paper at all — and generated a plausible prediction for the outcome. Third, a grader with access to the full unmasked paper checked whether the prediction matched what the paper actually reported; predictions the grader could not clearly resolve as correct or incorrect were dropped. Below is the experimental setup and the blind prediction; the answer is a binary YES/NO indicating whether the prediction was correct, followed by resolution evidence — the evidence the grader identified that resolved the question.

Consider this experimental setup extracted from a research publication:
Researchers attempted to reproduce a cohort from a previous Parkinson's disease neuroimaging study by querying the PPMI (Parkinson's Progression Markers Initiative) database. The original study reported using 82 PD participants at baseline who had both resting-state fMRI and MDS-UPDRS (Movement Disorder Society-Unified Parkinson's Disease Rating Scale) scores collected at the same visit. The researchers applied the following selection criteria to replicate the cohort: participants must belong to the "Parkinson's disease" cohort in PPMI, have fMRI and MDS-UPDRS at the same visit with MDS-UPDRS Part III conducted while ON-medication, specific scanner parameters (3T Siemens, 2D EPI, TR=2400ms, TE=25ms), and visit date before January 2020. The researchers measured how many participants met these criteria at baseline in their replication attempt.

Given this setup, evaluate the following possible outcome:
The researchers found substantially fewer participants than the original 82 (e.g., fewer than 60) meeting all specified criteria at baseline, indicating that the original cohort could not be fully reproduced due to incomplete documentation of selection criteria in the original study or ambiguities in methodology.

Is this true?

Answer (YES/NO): NO